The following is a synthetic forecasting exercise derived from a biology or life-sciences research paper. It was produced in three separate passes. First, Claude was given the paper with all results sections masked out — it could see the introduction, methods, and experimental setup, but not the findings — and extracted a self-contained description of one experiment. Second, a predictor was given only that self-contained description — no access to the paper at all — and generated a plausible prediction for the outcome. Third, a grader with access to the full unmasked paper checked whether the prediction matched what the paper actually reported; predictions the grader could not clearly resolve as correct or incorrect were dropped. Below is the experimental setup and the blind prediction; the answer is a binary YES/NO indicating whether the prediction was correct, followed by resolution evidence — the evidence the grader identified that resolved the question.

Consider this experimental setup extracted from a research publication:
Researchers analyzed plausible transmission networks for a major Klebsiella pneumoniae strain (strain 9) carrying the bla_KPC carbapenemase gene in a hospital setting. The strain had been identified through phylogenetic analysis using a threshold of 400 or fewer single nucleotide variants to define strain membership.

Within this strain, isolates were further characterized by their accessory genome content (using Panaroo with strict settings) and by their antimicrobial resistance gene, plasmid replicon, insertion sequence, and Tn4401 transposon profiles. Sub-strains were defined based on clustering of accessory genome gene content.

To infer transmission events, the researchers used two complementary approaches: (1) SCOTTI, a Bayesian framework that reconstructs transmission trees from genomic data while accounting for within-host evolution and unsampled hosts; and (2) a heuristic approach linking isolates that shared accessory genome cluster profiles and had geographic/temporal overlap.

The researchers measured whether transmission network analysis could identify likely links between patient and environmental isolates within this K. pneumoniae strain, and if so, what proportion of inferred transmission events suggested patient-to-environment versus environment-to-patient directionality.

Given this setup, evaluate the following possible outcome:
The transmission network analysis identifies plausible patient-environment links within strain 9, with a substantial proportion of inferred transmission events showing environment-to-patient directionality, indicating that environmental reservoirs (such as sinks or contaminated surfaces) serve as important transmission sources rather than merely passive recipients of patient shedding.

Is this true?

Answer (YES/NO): NO